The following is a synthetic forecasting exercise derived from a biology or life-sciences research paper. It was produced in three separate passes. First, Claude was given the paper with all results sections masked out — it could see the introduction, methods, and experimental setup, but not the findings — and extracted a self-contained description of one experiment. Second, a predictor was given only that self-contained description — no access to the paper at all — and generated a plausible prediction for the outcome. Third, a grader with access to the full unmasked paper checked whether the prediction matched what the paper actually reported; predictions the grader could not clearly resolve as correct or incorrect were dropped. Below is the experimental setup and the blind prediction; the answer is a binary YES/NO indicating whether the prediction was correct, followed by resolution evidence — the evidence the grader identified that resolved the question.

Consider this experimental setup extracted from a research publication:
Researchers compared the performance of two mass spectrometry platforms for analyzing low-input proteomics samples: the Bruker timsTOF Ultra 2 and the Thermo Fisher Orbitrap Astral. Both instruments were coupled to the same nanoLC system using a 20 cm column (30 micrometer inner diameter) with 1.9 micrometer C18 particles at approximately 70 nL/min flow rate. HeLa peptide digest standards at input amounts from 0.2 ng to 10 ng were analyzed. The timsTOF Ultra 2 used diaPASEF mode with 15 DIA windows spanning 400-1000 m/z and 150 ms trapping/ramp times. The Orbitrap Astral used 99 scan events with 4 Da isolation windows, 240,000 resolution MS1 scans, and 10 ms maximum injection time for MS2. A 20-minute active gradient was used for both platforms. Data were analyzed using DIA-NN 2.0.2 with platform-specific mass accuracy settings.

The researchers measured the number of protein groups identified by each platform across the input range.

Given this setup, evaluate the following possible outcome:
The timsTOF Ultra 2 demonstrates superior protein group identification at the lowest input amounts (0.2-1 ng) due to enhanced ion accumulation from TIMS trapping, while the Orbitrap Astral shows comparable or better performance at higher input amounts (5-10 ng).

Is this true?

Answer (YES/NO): NO